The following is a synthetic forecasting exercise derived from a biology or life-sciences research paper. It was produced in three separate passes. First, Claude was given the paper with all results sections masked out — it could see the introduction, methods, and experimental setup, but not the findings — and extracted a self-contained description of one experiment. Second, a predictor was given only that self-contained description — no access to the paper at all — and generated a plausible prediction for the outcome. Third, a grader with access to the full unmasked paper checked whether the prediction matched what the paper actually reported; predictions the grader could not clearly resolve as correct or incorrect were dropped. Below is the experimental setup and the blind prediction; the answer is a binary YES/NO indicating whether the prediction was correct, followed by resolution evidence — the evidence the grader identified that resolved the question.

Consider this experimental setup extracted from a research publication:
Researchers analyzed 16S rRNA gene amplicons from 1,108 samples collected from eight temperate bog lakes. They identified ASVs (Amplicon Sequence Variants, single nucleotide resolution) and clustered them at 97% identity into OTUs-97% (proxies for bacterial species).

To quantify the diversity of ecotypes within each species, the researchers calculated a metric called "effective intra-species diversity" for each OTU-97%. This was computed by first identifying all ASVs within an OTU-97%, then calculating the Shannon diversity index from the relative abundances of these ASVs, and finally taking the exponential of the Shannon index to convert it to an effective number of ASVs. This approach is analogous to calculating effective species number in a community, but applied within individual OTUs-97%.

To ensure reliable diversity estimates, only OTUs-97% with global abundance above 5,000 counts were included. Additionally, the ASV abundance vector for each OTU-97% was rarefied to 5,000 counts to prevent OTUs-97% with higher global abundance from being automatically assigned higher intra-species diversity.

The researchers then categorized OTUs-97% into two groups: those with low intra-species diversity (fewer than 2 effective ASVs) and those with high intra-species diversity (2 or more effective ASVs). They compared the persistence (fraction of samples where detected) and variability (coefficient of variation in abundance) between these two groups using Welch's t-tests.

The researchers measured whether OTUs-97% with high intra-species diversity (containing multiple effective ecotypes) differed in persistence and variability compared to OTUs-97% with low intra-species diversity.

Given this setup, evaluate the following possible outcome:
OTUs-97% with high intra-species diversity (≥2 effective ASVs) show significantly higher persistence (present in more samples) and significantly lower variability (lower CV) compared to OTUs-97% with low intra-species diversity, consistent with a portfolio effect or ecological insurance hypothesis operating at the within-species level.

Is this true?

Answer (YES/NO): YES